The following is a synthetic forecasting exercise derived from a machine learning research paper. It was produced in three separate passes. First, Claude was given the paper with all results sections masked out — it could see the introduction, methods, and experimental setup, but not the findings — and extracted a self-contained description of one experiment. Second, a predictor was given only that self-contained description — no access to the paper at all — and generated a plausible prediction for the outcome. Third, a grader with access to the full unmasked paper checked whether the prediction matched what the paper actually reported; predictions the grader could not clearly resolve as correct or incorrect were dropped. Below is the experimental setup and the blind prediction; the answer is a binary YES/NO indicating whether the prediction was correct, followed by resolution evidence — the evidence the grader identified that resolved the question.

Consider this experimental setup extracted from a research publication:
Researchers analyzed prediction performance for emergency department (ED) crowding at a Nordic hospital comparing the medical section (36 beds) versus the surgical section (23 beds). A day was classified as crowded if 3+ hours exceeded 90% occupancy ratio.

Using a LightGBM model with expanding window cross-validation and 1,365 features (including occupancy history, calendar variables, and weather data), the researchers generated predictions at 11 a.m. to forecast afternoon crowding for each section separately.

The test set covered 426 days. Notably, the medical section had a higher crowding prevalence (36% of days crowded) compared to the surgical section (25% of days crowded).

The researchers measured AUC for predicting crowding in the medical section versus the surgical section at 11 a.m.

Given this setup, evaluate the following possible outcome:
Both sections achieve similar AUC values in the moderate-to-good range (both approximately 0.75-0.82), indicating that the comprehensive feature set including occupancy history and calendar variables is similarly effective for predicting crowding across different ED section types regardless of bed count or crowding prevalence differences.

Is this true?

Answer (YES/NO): NO